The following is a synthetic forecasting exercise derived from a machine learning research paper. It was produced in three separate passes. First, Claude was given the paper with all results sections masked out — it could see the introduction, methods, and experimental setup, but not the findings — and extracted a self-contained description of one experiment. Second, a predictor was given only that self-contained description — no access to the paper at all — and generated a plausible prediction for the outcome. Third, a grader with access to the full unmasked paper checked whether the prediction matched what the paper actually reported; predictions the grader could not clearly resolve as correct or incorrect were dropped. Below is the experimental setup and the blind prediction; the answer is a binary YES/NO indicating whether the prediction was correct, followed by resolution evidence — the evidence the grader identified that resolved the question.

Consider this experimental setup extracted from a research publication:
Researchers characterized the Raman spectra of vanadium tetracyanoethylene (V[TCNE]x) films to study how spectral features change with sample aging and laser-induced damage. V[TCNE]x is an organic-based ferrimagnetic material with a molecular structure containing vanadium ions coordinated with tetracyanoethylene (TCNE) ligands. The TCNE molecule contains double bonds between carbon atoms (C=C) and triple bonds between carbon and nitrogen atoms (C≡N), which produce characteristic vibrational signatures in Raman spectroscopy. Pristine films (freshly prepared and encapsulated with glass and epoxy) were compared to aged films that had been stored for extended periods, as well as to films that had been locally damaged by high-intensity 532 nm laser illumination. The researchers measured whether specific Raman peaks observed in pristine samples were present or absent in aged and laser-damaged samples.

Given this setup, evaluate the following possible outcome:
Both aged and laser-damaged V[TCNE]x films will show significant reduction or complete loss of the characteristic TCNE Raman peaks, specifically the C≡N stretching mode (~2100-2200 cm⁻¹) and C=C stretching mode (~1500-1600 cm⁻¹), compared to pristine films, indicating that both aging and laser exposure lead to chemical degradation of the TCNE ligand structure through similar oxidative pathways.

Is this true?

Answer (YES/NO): NO